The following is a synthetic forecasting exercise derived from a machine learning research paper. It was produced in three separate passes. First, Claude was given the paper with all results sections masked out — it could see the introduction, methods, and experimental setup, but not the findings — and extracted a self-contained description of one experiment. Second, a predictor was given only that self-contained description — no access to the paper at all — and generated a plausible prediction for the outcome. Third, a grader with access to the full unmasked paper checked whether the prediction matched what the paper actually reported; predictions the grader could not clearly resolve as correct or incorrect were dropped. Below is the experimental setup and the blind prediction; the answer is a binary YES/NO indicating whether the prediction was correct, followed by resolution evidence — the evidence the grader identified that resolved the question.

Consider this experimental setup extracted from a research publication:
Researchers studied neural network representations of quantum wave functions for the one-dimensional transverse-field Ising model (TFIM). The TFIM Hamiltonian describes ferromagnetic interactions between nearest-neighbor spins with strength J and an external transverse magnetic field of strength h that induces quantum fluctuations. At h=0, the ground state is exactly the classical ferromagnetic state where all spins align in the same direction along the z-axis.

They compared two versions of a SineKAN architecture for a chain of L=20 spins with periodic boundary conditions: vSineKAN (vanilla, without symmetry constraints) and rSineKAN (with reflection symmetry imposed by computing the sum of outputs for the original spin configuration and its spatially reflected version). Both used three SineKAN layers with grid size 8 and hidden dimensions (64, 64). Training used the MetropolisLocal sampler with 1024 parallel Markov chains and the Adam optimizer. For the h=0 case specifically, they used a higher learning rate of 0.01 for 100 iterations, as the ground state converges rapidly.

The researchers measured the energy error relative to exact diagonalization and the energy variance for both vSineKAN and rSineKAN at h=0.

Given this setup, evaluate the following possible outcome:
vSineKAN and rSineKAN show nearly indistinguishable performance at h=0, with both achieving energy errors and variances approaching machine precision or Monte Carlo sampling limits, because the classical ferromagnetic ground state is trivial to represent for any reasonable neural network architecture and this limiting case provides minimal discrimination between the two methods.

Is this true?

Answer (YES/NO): YES